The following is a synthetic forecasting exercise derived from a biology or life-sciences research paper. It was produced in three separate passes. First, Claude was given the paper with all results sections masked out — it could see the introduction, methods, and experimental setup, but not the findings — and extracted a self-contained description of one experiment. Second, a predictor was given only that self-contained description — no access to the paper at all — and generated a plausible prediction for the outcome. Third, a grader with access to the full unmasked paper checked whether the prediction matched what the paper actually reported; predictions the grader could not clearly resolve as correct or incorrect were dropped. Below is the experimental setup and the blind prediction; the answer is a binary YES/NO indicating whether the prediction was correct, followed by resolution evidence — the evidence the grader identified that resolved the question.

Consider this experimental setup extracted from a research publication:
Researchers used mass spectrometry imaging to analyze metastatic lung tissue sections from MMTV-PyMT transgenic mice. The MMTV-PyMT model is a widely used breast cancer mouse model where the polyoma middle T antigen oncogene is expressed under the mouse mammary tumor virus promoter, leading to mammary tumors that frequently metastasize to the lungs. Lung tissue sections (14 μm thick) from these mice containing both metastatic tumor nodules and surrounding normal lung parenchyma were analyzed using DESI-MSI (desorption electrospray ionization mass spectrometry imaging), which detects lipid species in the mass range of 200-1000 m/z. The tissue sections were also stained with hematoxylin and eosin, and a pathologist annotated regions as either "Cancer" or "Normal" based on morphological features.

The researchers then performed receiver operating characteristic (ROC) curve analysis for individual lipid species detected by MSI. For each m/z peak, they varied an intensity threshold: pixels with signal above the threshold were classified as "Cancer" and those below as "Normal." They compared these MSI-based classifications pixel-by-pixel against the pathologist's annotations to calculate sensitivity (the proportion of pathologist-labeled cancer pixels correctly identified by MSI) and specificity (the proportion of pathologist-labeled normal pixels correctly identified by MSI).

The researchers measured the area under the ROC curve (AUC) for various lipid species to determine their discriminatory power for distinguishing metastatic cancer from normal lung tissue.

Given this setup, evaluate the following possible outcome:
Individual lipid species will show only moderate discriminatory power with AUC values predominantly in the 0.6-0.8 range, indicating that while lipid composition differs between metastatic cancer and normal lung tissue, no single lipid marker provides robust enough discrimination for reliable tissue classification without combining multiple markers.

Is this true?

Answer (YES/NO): YES